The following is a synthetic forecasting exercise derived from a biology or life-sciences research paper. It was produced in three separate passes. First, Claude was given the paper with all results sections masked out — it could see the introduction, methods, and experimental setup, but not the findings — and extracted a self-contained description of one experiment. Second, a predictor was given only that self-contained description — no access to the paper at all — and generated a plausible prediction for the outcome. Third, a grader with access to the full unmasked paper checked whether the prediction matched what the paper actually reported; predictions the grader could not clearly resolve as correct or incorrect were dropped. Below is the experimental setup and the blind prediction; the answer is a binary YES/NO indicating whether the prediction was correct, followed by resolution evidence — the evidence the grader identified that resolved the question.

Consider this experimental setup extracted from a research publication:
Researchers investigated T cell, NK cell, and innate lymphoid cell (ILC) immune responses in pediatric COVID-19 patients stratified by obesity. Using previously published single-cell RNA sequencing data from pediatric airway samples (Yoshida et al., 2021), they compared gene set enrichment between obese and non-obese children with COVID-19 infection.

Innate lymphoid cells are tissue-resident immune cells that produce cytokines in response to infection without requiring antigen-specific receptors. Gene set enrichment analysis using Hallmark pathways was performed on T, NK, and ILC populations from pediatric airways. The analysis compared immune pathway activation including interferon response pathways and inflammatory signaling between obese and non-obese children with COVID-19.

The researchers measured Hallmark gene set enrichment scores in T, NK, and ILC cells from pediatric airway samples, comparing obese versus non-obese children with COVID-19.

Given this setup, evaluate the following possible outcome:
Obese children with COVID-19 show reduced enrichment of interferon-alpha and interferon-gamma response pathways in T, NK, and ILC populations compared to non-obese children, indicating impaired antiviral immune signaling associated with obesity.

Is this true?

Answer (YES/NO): YES